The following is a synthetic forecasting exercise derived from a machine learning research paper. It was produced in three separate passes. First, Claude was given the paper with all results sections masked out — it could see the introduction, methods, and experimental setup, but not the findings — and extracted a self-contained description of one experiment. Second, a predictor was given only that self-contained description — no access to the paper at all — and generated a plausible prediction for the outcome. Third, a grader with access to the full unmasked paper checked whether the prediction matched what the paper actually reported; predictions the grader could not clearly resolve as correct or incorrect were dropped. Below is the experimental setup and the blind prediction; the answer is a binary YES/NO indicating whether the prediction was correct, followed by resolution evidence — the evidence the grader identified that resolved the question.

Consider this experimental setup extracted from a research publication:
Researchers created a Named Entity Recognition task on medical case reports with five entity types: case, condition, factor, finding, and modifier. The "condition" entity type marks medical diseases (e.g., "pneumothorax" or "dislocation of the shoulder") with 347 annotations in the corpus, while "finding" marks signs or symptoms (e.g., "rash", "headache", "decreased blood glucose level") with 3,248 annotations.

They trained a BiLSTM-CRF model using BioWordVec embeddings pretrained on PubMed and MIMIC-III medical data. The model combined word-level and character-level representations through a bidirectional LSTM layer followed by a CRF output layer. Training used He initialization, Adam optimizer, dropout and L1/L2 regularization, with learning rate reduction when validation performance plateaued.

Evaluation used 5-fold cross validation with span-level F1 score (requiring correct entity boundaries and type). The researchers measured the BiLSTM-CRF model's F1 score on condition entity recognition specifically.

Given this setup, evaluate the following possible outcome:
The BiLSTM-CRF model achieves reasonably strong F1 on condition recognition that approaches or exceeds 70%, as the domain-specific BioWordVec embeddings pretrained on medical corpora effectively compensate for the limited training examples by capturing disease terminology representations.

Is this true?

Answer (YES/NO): NO